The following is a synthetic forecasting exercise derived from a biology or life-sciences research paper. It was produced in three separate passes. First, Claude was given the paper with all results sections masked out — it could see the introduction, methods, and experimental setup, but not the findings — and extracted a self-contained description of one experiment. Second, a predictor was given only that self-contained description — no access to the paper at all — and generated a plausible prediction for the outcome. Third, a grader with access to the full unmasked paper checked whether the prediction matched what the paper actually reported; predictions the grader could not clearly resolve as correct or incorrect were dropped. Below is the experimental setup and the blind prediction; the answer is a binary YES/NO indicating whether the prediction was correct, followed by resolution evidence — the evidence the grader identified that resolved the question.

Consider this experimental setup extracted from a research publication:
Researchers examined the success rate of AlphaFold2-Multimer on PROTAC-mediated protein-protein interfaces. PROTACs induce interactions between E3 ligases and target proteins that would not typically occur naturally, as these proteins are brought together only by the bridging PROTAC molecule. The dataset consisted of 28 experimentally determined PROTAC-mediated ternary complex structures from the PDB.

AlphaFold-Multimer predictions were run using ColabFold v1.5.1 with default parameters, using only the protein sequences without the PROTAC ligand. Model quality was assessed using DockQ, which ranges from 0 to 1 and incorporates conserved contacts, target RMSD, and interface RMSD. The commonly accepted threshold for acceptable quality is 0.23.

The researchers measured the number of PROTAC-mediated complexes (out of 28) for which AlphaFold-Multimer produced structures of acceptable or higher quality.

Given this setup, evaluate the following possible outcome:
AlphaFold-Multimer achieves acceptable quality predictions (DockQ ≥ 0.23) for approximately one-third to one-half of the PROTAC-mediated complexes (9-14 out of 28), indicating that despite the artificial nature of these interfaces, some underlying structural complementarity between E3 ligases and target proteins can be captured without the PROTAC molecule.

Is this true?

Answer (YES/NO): NO